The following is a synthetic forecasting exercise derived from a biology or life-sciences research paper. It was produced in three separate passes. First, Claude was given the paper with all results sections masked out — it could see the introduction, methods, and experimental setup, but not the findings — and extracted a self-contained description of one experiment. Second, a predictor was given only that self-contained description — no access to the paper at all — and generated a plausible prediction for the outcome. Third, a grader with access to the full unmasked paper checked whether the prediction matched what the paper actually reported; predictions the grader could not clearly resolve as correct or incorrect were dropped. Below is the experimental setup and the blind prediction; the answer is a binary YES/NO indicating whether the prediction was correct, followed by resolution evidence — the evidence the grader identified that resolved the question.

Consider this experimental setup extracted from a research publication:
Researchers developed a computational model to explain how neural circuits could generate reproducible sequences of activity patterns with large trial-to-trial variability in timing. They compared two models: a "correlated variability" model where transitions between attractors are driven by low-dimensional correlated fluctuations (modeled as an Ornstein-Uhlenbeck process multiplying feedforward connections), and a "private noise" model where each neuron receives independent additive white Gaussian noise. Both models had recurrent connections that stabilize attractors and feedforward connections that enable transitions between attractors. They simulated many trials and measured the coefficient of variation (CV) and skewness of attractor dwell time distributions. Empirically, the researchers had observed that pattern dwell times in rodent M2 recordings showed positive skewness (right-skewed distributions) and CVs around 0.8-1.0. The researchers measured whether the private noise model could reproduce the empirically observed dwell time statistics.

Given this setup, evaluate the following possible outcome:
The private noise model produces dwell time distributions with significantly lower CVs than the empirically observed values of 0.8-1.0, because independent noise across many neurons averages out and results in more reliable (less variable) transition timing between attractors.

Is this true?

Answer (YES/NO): YES